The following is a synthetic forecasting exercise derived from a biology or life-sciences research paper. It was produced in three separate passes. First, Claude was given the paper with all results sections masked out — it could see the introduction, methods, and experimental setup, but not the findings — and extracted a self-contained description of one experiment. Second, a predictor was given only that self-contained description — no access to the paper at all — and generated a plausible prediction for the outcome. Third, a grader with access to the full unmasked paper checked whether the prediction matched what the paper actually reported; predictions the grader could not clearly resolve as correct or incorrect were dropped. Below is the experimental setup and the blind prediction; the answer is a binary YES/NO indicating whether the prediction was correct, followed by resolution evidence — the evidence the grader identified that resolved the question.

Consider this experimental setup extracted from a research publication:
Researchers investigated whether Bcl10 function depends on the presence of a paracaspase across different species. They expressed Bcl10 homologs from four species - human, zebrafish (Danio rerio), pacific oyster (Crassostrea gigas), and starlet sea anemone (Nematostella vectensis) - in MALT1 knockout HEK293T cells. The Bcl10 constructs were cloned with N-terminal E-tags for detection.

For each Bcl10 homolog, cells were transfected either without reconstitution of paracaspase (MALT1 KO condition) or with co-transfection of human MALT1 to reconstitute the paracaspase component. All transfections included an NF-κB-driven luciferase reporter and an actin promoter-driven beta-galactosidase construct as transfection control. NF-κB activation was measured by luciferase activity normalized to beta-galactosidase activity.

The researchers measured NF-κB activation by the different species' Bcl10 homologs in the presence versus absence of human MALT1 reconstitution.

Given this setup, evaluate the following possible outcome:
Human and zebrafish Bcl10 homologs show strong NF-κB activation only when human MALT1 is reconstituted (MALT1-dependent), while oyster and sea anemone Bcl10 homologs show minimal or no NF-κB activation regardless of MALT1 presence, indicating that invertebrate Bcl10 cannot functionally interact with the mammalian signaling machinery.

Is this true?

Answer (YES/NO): NO